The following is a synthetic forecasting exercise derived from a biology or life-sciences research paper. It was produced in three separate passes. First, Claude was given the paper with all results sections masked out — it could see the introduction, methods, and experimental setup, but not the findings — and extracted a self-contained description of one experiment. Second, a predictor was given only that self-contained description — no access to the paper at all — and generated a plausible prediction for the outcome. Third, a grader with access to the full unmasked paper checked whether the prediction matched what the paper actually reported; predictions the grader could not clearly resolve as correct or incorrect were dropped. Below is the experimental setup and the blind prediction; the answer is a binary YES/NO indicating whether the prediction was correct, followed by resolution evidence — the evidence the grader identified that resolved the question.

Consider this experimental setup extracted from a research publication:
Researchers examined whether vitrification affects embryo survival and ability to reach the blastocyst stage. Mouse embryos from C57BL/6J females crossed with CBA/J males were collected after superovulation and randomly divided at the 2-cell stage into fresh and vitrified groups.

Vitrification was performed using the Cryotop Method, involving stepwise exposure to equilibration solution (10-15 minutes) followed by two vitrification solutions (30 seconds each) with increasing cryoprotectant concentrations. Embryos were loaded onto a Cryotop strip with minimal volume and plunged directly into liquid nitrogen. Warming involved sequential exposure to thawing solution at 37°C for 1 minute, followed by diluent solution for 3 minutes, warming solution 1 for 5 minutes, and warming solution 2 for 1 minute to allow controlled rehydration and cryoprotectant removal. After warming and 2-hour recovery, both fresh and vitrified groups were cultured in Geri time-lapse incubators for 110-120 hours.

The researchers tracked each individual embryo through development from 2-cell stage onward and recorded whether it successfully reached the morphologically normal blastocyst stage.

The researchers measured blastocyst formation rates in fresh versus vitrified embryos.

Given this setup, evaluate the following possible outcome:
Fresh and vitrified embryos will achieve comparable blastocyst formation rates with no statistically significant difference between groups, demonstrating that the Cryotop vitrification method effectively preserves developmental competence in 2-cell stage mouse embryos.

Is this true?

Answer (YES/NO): YES